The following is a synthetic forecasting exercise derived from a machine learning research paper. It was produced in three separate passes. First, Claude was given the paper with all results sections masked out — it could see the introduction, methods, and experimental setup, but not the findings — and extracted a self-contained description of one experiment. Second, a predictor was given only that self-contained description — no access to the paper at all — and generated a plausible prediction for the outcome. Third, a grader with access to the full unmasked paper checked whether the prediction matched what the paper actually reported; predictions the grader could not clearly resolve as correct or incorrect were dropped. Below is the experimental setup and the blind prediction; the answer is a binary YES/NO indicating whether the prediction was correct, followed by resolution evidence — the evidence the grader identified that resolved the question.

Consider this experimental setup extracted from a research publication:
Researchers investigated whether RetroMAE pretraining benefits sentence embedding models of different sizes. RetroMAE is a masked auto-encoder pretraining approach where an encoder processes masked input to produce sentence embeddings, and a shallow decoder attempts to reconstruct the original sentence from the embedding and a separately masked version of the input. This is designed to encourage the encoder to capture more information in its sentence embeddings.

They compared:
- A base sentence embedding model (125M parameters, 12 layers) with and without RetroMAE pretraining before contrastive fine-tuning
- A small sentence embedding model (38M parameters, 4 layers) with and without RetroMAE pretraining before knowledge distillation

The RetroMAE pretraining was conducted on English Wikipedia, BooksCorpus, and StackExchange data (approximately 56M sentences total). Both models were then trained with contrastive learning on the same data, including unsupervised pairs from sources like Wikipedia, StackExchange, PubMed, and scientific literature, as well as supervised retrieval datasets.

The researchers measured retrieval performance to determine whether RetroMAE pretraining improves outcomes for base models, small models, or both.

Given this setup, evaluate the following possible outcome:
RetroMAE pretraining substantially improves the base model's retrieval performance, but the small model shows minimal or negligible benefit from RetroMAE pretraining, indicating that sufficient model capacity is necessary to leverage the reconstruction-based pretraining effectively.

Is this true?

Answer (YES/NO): NO